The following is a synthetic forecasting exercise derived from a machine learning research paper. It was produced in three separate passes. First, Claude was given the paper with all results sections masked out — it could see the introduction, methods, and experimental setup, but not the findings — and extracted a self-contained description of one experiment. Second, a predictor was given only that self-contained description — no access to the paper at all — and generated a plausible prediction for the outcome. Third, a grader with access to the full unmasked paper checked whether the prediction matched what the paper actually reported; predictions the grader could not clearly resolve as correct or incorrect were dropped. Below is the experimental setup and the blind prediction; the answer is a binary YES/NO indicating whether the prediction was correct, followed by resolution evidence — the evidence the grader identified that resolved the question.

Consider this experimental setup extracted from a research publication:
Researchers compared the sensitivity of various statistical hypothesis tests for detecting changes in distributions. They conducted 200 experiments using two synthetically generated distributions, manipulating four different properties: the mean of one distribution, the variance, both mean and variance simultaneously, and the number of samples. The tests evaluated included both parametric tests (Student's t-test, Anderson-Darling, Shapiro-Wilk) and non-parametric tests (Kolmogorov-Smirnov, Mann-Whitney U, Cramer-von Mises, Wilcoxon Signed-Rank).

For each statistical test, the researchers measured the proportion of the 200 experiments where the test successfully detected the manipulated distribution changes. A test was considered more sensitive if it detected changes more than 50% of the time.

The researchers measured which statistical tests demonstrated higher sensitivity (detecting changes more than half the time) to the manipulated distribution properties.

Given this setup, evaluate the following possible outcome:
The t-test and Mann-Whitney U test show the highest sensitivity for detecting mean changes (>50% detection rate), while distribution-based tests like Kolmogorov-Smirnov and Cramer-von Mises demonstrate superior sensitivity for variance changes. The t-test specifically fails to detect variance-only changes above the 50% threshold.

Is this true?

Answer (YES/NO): NO